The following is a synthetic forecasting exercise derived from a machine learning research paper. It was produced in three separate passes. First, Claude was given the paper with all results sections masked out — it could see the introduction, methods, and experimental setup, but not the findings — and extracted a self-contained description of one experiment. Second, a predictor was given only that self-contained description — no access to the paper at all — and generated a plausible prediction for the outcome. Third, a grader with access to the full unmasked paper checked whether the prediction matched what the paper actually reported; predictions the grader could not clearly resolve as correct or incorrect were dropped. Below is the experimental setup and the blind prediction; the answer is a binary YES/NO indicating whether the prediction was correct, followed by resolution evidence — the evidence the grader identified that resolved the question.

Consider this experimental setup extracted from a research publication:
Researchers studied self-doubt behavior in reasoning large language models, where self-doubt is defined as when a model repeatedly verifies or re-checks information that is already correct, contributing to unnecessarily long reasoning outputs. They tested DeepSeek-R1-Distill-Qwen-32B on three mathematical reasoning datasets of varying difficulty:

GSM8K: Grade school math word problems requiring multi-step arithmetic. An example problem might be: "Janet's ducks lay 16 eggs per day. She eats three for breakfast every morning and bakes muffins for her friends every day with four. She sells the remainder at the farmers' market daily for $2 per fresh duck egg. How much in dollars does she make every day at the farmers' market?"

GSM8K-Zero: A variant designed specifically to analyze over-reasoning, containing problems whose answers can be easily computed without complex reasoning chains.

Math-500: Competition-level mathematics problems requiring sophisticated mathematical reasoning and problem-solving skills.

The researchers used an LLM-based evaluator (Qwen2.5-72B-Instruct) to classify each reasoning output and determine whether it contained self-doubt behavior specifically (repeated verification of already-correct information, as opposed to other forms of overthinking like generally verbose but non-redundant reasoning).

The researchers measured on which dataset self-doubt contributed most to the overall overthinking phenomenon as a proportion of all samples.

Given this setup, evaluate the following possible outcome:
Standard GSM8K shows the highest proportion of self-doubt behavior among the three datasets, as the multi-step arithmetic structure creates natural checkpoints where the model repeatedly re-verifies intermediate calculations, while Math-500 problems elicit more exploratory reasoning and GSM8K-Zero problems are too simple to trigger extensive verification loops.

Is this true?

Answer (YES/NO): NO